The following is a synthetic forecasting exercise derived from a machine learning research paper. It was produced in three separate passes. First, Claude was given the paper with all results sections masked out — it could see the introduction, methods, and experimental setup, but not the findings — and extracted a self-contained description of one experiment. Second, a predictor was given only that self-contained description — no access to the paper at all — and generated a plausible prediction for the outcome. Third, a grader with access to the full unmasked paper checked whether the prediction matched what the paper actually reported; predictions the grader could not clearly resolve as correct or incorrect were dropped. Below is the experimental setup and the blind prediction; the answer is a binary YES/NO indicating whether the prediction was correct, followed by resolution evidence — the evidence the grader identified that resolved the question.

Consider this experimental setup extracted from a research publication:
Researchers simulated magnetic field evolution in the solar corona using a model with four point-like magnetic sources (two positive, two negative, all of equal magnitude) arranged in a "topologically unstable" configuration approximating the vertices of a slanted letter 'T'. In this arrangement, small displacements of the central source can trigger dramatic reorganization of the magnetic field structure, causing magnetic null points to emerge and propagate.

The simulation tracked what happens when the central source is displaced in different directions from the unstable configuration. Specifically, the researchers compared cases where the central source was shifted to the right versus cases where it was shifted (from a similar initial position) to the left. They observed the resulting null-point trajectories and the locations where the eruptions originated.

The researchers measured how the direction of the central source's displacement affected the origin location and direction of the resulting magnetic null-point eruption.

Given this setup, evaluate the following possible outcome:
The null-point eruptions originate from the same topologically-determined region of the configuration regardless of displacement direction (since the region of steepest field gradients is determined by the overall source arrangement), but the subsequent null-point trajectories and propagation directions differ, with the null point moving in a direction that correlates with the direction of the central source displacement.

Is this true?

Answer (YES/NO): NO